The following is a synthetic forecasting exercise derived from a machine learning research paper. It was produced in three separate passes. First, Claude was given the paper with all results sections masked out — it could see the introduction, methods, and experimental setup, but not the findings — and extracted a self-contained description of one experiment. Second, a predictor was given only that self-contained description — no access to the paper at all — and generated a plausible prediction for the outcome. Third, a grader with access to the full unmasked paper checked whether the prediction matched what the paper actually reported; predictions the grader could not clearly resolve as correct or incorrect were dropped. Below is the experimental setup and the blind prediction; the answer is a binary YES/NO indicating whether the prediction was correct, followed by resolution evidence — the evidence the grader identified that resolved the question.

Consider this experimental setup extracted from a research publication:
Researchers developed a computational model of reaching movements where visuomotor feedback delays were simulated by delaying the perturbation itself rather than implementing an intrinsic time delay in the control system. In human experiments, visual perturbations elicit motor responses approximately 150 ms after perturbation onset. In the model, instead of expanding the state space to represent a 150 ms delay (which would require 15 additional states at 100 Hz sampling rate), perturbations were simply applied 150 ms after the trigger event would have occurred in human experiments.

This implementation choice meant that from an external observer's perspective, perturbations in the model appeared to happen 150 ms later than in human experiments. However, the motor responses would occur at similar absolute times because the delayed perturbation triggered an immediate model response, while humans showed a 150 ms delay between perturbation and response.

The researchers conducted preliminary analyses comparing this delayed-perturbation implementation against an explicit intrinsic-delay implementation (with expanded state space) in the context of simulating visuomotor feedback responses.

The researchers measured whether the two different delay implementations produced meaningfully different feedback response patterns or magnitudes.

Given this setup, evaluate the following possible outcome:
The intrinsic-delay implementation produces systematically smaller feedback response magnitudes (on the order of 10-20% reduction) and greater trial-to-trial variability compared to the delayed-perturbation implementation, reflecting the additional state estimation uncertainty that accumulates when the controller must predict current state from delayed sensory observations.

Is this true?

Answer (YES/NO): NO